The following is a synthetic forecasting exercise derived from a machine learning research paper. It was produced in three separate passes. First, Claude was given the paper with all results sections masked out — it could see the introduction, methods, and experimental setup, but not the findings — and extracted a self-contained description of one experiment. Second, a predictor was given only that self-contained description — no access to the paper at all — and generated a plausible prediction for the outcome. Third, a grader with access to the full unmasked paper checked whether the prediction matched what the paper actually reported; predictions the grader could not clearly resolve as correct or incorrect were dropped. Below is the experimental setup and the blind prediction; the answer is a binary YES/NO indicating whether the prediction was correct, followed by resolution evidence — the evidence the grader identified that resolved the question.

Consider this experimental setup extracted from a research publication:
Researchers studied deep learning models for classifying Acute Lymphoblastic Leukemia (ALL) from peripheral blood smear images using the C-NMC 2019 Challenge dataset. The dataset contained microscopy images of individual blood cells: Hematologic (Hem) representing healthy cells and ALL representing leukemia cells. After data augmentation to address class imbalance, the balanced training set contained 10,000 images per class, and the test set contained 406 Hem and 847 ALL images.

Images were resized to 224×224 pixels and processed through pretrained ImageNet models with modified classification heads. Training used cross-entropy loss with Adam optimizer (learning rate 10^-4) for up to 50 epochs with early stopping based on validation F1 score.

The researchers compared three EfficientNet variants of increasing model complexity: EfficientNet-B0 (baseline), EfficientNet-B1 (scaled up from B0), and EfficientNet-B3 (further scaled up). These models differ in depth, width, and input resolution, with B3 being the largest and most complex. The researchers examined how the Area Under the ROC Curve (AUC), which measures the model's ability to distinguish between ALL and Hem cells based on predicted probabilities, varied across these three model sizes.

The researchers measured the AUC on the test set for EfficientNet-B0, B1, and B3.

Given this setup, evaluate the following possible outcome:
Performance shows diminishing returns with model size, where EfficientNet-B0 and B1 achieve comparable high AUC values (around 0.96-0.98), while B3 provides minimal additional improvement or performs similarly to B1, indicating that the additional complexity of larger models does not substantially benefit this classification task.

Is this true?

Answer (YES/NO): NO